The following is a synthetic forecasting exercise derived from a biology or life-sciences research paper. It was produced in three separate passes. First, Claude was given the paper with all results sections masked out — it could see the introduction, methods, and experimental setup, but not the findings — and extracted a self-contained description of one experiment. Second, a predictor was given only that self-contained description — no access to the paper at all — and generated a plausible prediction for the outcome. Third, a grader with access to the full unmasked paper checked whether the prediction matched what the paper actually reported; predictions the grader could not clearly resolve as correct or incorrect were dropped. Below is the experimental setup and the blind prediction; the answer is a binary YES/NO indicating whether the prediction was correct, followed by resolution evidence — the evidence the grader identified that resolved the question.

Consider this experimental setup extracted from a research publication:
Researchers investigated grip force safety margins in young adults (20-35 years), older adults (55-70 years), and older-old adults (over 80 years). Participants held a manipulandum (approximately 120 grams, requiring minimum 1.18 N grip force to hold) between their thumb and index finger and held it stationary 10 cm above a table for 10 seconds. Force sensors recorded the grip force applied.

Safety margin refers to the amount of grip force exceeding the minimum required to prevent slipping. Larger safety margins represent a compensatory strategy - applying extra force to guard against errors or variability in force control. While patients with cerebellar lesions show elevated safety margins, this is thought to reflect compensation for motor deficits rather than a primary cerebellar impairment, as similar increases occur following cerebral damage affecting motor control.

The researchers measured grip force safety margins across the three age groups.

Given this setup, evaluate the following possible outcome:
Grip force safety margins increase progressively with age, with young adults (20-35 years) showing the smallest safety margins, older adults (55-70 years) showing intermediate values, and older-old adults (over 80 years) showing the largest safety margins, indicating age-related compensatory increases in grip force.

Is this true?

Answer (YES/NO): YES